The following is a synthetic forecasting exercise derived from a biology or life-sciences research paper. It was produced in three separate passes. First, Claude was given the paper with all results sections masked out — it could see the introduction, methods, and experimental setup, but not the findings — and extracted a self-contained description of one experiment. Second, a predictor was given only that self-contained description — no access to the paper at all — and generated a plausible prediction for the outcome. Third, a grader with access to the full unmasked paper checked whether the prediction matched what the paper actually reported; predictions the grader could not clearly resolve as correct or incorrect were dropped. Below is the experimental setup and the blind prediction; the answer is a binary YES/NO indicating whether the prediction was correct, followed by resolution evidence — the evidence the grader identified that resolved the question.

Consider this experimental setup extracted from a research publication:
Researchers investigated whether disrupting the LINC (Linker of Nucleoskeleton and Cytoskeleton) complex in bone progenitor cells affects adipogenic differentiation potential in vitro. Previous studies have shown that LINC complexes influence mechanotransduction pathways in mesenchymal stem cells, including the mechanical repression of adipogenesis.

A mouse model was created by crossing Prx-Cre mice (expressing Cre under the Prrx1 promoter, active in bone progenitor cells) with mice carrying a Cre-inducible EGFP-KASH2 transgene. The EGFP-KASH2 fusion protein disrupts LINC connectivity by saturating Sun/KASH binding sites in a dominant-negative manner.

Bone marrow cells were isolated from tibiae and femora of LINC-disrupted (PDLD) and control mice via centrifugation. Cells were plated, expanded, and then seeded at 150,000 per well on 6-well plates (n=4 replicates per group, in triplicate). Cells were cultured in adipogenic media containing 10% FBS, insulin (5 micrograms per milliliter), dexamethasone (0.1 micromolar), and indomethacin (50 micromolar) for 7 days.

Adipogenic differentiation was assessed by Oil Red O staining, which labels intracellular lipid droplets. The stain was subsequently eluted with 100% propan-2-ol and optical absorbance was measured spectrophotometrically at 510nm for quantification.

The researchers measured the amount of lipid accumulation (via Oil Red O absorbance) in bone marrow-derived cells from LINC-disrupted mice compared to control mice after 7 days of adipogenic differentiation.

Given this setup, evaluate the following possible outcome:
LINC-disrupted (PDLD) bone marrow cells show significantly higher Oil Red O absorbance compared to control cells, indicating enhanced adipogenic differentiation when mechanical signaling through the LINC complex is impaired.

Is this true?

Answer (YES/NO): NO